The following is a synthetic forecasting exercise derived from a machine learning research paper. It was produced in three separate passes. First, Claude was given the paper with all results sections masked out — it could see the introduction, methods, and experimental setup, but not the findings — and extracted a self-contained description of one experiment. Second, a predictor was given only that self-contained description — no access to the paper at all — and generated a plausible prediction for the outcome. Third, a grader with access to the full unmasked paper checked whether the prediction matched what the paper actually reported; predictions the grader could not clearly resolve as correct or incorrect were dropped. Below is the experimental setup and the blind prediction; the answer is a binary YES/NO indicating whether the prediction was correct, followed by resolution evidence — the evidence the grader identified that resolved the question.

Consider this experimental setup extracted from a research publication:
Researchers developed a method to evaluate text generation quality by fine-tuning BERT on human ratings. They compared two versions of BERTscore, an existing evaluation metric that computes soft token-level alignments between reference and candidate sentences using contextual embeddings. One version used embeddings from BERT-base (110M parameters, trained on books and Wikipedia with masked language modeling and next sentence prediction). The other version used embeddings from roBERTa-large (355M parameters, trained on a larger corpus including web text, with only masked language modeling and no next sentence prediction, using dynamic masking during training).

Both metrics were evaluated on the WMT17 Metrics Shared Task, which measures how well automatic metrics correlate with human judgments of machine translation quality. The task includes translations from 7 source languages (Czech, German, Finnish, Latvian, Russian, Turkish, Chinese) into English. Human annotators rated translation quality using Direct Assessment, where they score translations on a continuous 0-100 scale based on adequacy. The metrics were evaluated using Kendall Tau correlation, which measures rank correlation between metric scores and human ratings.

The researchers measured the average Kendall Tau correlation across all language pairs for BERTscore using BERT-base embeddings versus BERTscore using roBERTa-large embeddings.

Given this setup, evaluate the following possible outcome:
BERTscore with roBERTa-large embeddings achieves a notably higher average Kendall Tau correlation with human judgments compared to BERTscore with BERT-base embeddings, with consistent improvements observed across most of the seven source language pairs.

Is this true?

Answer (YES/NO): YES